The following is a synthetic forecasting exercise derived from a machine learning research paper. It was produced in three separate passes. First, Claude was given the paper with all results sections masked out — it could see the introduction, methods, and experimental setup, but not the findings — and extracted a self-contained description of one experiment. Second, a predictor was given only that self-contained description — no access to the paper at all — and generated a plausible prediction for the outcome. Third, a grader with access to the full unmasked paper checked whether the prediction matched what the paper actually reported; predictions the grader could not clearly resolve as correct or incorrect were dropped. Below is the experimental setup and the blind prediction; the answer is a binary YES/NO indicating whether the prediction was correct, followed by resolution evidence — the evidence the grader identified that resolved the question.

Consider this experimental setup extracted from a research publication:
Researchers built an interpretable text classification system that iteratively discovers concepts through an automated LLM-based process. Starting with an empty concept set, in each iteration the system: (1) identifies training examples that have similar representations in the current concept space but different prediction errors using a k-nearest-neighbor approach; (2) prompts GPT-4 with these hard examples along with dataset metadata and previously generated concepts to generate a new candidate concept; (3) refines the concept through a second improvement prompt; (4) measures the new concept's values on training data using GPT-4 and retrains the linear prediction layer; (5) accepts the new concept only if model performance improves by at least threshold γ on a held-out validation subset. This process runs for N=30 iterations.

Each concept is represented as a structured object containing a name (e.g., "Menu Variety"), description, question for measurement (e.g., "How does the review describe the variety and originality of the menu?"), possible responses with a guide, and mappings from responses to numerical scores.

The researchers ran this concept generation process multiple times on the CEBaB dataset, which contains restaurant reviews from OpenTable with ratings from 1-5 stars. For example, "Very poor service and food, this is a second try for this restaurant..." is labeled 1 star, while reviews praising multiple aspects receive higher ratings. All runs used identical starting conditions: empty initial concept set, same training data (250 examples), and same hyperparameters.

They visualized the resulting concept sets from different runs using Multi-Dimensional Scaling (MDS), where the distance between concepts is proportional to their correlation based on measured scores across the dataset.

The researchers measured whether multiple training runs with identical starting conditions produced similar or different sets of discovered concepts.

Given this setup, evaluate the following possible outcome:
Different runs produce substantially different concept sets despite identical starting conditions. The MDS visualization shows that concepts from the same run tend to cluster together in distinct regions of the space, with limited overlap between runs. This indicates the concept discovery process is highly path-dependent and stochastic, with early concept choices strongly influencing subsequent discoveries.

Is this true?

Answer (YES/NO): NO